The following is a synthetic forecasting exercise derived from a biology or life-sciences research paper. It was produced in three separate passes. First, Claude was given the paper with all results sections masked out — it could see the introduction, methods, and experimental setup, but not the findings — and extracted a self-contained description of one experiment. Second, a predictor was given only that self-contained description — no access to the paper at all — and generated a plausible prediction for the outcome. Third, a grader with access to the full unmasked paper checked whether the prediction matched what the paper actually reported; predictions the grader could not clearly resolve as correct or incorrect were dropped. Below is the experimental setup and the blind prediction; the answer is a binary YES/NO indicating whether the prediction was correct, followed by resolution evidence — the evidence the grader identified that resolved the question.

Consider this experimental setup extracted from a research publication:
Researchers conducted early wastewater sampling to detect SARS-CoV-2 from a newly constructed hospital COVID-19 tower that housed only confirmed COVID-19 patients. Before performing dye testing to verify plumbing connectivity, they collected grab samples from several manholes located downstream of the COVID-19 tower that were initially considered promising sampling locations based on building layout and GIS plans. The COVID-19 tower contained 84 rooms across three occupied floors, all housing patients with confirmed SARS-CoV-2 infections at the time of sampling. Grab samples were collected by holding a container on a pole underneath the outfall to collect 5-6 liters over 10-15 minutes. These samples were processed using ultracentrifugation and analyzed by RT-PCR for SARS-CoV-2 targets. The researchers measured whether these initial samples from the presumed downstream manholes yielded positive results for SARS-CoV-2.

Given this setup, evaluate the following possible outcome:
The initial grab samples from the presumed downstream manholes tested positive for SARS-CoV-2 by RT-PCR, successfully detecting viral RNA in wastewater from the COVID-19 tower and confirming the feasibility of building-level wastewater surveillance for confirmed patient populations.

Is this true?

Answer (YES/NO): NO